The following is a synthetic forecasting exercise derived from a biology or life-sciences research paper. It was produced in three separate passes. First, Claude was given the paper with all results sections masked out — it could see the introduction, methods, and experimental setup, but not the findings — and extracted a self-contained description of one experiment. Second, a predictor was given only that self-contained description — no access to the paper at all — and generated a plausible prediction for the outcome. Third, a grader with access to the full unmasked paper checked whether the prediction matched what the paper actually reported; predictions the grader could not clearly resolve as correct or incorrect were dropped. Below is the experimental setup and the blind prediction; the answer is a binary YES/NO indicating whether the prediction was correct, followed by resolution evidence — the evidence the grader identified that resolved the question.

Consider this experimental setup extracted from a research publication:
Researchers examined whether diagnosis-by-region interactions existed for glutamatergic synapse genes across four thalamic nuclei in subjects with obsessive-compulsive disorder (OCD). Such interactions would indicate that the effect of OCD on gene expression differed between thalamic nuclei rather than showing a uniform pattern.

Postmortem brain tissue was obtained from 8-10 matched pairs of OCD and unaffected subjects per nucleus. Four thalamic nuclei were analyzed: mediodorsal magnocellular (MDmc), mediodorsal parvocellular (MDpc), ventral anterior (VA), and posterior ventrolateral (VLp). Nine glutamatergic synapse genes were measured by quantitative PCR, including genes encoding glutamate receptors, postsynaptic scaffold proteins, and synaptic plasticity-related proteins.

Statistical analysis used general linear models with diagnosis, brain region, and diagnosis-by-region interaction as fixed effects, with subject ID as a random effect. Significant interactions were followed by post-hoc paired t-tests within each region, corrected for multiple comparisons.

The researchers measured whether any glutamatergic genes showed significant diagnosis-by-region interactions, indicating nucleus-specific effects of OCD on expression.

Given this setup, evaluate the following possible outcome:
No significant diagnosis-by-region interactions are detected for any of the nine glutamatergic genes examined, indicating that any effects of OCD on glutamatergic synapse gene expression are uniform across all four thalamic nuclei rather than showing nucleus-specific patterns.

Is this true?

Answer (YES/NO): YES